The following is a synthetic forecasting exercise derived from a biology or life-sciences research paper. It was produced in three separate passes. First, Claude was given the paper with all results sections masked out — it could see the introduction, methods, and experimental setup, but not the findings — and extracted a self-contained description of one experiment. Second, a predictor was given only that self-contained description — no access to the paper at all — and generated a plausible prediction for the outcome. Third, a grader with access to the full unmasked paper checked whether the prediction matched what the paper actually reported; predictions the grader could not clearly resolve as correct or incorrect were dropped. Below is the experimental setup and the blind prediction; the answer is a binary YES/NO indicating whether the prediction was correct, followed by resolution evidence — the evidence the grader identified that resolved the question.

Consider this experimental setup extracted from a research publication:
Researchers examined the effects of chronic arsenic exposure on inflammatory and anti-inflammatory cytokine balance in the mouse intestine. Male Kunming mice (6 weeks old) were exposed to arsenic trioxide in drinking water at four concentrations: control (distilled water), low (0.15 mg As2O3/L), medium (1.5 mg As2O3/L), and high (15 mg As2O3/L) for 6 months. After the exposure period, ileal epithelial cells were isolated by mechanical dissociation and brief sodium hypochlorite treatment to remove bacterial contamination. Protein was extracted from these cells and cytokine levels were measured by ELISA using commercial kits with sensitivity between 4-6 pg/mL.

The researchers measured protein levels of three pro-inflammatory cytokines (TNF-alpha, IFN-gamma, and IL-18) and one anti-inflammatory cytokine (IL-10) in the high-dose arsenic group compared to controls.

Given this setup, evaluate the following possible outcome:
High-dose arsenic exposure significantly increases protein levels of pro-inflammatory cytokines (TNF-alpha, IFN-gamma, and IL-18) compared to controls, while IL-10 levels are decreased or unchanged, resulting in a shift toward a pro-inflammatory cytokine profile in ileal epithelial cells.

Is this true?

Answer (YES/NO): YES